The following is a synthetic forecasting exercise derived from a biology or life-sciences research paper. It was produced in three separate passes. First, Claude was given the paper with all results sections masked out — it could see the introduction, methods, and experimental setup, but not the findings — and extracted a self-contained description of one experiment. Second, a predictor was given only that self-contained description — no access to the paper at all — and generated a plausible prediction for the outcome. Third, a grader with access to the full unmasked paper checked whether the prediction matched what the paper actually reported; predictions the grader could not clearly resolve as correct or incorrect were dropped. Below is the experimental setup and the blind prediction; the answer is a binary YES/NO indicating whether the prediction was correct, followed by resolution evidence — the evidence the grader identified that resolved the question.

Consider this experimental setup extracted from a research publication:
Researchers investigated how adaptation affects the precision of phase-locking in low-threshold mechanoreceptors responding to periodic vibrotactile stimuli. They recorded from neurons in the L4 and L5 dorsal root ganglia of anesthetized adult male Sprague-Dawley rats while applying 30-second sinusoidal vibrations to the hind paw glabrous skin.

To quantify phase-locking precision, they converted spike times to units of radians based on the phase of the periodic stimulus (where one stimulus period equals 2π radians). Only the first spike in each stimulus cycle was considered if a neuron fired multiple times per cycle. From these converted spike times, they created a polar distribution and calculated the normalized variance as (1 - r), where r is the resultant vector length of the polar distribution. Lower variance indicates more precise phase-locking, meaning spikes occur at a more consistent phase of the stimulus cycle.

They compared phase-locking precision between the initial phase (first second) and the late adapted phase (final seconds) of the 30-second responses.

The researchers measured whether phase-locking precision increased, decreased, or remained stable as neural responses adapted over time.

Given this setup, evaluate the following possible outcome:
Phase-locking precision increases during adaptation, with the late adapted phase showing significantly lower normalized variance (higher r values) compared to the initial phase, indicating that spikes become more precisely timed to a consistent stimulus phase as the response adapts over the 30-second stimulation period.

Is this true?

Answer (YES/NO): YES